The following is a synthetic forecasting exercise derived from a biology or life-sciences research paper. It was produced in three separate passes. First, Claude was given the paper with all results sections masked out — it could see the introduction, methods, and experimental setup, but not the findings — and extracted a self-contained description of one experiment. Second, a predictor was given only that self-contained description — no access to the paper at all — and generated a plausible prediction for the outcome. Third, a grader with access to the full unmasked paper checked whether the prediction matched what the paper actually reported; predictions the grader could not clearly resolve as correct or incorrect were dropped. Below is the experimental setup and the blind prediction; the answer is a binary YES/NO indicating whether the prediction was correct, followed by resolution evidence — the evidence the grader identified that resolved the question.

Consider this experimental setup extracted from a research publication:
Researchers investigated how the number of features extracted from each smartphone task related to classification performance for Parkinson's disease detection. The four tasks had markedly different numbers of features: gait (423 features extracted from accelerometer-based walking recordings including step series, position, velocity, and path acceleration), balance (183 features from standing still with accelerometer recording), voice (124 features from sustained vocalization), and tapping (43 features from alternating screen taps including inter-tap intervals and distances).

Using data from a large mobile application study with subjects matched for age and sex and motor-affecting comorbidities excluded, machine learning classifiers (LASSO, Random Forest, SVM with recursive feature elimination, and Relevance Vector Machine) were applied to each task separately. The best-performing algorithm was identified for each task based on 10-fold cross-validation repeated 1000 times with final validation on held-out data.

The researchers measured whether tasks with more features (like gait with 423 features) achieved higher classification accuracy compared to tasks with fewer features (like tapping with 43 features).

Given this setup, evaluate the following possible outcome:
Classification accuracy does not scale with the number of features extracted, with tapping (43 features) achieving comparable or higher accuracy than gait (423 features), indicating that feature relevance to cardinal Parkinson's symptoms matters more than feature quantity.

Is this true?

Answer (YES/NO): YES